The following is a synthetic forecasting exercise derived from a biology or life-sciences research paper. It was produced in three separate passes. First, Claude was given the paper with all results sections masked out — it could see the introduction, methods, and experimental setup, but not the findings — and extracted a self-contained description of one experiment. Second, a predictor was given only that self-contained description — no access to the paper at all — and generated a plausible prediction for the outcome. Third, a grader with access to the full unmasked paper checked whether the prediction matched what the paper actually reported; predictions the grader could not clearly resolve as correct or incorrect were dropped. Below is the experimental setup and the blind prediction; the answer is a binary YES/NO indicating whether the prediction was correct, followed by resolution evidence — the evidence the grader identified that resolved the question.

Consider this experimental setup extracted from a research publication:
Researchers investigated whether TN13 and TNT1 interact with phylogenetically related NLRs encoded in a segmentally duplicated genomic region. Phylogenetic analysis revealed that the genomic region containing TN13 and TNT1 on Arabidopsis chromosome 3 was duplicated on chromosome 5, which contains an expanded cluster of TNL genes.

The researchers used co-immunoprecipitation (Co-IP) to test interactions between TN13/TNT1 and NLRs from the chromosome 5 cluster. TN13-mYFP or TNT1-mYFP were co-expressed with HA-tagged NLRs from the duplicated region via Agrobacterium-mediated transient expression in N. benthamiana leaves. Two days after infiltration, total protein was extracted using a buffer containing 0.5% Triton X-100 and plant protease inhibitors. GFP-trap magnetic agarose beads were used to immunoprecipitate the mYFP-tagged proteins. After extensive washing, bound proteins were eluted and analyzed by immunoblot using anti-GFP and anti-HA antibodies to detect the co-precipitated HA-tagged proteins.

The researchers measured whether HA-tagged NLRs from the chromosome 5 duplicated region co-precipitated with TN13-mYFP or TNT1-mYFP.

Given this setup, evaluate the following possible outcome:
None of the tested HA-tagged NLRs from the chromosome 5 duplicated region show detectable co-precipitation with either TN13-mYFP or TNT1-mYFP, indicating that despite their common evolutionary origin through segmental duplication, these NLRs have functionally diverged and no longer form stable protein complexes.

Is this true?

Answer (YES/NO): NO